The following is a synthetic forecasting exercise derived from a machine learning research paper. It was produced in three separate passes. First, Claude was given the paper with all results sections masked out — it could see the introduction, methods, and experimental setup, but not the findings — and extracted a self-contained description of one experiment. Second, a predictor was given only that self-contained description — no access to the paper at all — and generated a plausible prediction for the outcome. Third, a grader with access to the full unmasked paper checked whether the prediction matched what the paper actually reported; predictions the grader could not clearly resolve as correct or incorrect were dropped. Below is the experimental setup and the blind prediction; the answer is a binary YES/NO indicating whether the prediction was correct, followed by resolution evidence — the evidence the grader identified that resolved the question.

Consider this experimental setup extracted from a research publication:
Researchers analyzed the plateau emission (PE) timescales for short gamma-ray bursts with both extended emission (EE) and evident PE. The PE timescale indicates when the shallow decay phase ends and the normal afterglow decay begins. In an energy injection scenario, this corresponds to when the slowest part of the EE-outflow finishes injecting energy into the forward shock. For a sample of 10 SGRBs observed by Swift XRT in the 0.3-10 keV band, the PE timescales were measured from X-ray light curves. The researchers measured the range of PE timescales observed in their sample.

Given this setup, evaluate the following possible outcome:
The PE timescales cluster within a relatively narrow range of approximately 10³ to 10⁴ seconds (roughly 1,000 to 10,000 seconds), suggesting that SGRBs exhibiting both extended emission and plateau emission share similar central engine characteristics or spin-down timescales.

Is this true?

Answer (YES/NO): NO